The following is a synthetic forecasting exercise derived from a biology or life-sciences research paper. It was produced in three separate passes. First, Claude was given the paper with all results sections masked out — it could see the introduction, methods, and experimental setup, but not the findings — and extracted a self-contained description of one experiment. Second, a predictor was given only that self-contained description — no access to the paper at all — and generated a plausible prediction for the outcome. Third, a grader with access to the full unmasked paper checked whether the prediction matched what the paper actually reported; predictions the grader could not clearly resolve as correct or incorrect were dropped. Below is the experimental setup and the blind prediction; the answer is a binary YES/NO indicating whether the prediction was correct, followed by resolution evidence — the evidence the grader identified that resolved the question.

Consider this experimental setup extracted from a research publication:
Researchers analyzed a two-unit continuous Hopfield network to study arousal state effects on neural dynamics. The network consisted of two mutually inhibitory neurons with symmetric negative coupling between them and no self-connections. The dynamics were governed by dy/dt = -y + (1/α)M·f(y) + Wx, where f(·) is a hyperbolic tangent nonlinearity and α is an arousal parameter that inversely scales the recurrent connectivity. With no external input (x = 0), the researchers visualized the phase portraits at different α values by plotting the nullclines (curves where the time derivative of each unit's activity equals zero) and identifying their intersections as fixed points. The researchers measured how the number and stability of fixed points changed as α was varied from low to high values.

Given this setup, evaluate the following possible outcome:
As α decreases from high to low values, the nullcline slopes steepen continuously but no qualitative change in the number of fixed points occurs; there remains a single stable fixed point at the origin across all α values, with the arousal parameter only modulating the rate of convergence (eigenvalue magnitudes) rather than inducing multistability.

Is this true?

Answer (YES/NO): NO